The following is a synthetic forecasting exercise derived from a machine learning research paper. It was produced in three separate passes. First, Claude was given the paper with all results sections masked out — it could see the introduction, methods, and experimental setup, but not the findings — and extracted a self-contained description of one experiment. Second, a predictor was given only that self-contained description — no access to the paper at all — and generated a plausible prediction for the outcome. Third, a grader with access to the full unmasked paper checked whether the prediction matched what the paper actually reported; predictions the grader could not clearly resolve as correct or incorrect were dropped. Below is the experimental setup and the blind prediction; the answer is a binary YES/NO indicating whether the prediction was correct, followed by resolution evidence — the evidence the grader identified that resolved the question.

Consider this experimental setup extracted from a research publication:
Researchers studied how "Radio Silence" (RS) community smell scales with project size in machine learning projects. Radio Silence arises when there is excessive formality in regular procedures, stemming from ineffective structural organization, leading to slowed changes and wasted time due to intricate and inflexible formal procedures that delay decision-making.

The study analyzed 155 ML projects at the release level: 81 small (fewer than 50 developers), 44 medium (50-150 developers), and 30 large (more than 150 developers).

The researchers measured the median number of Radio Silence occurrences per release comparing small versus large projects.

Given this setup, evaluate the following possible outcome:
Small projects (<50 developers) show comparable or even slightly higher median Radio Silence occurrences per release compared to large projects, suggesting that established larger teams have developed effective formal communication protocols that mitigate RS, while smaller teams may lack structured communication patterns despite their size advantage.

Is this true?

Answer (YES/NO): NO